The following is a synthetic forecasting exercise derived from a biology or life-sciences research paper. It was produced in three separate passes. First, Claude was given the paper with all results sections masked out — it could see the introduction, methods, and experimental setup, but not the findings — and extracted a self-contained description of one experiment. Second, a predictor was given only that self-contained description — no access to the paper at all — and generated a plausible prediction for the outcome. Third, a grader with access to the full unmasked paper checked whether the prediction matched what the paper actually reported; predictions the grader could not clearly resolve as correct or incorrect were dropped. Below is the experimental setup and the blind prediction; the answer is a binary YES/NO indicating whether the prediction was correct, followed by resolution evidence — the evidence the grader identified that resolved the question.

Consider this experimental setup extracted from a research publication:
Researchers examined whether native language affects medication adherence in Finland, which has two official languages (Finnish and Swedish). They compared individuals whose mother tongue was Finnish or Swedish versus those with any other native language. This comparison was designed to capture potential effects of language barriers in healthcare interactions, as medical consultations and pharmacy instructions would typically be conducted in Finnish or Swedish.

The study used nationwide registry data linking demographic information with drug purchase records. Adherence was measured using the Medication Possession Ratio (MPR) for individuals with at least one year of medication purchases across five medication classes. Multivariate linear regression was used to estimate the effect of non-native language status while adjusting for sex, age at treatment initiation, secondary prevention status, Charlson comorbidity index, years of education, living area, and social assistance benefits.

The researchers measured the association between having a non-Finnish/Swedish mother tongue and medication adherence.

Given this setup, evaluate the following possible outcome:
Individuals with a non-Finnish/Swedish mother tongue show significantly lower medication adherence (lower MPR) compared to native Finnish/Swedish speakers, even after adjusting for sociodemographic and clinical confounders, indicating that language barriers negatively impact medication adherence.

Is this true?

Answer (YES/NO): YES